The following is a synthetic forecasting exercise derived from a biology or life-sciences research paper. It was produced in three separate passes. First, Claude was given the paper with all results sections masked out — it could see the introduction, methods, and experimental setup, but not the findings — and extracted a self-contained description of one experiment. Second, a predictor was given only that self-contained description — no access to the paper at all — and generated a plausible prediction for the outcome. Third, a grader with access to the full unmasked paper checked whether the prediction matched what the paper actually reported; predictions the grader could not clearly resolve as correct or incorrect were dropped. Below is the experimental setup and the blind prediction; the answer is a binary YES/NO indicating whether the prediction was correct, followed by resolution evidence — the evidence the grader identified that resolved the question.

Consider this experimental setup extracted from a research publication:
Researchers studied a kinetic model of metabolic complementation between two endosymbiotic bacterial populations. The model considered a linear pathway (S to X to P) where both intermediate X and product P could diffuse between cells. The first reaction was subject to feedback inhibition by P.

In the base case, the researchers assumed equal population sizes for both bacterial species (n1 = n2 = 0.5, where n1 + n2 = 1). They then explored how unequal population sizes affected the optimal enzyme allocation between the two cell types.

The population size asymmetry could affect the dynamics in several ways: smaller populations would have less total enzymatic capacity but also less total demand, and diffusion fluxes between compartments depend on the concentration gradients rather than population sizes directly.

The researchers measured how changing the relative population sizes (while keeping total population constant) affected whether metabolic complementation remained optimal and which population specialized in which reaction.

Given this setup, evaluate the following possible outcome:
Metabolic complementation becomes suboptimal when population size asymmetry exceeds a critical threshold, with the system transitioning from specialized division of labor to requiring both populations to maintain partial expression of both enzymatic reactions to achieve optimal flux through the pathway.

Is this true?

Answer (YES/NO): NO